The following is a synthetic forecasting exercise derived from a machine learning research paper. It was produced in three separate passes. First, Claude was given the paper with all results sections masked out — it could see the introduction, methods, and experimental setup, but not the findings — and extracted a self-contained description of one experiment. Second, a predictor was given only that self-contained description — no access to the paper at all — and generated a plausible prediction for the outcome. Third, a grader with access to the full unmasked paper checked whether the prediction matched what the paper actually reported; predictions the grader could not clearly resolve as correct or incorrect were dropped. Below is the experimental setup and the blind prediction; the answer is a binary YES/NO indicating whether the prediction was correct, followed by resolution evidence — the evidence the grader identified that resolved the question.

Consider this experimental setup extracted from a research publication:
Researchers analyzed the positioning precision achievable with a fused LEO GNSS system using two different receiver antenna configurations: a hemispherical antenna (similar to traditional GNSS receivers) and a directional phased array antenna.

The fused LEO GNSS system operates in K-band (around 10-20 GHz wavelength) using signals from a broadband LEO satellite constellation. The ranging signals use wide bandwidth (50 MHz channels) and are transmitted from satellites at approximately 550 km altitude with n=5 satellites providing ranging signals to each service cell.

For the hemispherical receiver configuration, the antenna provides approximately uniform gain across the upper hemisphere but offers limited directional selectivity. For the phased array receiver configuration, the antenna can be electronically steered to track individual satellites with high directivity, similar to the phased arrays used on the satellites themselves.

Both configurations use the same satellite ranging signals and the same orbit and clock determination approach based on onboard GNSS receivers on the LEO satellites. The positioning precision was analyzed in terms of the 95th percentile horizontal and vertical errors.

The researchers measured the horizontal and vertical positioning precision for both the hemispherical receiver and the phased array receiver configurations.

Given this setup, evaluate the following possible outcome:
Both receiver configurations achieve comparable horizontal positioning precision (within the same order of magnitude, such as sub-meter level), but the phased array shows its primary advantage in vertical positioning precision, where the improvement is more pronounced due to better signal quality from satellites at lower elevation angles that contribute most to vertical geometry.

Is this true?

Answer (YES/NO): NO